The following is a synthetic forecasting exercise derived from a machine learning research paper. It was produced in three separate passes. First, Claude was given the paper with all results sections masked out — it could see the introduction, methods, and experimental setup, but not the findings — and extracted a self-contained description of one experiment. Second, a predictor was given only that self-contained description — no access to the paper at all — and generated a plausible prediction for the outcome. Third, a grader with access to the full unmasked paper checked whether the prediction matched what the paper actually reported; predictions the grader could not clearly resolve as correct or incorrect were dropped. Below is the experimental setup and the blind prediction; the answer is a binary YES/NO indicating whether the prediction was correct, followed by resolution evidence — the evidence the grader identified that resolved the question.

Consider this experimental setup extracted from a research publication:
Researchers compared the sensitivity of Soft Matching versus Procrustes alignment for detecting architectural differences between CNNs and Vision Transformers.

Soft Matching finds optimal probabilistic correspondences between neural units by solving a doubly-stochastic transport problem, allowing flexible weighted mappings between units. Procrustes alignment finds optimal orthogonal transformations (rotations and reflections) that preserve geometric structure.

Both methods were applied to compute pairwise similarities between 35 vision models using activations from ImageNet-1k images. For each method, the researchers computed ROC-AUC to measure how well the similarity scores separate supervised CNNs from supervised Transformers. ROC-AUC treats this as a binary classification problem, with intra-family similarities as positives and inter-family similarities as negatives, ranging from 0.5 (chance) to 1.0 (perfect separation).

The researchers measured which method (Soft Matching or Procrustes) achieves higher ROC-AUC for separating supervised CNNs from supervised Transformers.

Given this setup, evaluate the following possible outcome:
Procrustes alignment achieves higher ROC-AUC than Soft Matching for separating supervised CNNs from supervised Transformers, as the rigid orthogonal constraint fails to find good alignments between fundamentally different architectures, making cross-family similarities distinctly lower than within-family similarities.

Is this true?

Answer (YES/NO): NO